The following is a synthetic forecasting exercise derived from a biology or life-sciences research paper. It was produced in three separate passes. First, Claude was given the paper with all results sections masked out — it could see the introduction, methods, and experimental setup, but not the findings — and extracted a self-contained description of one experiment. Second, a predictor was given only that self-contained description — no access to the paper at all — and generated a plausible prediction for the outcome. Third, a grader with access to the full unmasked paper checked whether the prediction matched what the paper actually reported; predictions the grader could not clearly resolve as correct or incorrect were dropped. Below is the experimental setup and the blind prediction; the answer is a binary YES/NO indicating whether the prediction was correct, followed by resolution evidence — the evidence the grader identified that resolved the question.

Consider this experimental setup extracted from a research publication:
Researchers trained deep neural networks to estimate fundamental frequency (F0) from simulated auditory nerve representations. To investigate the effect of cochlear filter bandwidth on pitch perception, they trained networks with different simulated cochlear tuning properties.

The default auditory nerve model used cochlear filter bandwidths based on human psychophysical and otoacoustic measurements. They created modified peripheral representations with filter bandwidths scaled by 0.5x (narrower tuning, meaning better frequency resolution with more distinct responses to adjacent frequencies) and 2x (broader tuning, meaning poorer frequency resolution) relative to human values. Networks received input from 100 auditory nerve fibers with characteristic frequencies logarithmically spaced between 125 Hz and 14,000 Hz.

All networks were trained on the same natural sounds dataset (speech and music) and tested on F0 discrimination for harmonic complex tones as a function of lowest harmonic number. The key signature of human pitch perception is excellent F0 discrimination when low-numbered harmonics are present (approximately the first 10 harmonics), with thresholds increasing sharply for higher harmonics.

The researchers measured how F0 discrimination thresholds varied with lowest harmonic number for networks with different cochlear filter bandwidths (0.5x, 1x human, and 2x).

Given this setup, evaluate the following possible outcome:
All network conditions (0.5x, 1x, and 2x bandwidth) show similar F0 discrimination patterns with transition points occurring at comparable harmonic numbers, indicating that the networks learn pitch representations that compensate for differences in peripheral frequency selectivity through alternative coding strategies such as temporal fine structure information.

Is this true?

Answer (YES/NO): YES